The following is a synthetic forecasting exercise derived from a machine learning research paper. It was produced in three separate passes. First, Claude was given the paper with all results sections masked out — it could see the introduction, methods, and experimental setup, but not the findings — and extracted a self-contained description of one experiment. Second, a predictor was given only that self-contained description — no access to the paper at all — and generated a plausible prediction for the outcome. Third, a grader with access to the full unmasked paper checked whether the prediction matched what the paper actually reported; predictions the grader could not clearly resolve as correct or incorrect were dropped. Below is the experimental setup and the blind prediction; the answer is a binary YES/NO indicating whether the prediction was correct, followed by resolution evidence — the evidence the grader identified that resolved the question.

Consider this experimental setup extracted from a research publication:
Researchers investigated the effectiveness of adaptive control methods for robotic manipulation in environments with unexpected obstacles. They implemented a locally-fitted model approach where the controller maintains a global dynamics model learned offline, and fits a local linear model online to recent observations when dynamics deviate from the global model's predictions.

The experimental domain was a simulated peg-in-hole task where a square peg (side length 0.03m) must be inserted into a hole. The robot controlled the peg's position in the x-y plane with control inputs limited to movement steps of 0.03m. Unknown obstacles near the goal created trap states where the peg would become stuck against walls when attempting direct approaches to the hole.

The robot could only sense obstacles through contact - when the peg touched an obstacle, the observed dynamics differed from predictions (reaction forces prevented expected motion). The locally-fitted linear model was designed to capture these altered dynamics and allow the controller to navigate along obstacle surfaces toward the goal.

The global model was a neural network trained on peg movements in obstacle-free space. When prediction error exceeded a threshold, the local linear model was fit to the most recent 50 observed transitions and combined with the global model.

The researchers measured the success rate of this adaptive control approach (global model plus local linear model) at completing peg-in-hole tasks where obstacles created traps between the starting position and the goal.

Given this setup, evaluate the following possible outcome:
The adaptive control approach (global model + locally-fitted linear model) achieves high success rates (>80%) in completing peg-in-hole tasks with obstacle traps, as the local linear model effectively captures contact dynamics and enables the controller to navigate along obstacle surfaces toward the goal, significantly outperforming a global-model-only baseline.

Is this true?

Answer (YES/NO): NO